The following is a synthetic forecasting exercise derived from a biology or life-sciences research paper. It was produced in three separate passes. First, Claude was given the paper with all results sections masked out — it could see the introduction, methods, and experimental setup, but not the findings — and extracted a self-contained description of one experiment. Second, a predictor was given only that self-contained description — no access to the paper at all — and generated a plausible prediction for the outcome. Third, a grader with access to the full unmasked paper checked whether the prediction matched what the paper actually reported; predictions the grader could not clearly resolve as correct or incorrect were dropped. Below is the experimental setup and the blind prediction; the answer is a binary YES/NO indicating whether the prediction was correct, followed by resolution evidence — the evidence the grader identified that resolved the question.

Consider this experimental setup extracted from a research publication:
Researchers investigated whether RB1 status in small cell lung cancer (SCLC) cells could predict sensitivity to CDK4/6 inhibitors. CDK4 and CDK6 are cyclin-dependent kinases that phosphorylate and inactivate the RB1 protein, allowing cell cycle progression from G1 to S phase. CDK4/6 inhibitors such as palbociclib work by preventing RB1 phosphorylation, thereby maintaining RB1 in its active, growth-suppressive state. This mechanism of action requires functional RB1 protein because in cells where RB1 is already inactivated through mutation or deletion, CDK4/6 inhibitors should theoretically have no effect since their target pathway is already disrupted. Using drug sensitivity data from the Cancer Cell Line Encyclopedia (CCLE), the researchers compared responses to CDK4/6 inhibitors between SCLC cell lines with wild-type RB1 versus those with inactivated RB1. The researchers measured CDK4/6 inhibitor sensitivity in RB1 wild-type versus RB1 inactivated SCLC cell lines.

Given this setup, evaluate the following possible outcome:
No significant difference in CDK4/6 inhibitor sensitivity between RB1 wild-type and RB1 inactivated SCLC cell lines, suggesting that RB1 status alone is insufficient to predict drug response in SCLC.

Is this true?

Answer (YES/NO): NO